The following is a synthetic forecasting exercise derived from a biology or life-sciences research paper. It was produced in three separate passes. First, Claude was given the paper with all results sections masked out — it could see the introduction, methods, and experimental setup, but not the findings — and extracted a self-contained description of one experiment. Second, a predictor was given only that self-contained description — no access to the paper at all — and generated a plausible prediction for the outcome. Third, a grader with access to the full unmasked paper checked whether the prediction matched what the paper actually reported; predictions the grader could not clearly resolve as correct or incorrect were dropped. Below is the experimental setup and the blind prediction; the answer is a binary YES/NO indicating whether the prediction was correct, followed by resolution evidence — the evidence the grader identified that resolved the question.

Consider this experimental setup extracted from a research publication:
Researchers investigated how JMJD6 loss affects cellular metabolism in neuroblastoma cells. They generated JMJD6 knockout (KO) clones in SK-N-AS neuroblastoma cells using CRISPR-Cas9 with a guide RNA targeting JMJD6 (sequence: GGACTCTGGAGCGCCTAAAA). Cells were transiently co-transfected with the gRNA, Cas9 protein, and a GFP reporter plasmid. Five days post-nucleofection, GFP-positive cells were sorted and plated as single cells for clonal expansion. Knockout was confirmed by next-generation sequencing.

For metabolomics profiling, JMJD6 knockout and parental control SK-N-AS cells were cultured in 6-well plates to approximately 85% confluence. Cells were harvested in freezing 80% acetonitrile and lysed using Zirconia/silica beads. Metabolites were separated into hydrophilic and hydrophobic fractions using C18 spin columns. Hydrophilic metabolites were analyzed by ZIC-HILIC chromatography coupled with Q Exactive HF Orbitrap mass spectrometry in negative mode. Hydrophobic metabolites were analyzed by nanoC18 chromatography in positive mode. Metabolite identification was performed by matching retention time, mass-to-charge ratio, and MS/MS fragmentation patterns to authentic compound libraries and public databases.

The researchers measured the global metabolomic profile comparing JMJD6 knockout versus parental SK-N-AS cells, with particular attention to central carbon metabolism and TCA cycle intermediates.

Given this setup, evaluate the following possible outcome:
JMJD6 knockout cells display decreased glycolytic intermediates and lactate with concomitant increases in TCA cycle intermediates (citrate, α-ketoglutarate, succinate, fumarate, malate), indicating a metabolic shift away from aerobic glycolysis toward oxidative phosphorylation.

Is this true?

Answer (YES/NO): NO